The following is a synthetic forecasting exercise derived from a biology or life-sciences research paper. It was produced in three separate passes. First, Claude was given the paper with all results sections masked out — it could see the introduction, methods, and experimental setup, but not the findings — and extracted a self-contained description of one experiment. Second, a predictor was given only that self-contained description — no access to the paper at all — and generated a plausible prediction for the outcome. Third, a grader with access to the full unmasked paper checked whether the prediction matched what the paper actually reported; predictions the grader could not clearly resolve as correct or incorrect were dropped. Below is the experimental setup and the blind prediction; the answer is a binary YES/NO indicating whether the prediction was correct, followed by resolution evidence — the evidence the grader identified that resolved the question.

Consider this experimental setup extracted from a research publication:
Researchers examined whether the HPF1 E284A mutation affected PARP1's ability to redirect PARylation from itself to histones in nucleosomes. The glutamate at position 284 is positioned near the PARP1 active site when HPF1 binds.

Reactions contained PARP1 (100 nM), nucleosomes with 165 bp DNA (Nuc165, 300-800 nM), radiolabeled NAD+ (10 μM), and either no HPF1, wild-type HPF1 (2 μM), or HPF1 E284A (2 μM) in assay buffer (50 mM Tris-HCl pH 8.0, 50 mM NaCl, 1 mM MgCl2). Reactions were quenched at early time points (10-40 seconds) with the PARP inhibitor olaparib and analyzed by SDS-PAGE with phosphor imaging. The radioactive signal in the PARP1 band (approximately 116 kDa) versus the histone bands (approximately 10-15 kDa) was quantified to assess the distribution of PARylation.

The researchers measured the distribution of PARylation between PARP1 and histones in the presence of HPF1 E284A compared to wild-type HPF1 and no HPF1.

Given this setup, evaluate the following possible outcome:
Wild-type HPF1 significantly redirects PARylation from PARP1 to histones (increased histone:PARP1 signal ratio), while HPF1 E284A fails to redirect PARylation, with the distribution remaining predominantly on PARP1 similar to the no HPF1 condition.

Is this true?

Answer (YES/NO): NO